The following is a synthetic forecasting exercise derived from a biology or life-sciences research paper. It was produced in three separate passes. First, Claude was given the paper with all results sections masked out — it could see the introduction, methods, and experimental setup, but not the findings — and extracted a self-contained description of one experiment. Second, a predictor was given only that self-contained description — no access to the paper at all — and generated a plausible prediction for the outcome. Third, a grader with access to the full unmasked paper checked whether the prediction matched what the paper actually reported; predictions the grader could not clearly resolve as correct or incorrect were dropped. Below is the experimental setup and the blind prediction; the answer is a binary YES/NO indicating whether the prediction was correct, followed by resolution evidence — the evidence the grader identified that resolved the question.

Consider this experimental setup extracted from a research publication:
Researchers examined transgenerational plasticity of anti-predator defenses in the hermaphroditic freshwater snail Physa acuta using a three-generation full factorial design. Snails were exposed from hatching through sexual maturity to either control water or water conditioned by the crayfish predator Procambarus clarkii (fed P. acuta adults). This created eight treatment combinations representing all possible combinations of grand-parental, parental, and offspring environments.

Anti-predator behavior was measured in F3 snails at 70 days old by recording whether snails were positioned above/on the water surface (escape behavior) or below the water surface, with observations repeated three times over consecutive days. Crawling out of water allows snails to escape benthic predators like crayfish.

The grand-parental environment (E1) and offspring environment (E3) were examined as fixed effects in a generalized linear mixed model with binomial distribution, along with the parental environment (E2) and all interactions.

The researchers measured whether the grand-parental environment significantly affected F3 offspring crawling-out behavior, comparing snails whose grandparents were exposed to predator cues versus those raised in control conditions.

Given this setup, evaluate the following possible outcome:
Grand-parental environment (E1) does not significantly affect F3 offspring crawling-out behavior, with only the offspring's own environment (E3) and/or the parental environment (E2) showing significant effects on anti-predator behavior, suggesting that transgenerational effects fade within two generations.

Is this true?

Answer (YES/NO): NO